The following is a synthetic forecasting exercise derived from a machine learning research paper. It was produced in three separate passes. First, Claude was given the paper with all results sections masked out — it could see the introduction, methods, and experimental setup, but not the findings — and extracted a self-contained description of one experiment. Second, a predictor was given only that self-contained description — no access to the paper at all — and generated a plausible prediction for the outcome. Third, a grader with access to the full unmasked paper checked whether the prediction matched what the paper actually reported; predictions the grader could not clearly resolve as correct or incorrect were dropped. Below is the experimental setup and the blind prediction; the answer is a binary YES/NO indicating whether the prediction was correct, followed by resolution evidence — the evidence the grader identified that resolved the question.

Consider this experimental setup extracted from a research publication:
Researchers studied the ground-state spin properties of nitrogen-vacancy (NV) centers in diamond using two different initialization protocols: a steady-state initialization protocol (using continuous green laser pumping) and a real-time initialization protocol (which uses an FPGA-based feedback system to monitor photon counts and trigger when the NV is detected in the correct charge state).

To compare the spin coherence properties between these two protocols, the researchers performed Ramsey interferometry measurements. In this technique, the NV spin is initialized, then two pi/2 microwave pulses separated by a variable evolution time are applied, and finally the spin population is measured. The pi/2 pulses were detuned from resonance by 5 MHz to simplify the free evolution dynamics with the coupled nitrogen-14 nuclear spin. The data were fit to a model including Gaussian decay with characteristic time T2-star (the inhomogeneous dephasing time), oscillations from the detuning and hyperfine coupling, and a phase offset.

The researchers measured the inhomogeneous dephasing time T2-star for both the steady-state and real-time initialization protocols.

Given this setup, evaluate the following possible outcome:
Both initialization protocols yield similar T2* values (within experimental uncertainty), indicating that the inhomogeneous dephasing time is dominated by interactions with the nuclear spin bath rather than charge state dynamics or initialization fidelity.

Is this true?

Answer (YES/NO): NO